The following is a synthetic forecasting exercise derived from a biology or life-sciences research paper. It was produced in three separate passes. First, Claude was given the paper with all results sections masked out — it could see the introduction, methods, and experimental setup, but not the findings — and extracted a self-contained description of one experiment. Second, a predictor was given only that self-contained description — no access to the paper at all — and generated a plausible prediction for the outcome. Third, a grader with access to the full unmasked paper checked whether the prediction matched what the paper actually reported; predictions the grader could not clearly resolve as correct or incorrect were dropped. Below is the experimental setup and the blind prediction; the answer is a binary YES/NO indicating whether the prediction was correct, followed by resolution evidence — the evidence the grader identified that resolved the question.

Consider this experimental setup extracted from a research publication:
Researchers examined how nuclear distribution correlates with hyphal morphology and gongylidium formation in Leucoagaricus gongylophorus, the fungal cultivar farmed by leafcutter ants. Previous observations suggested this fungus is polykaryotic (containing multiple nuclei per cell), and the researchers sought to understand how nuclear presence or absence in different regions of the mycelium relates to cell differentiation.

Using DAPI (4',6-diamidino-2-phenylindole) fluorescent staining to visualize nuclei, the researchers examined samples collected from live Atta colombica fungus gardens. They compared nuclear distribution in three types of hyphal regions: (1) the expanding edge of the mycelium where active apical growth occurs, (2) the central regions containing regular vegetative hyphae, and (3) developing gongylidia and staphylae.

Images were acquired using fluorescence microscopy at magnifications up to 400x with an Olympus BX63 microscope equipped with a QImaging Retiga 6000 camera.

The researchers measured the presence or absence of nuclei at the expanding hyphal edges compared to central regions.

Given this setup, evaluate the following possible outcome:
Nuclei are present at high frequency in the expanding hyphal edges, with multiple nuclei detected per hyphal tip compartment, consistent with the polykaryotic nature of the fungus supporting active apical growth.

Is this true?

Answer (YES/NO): NO